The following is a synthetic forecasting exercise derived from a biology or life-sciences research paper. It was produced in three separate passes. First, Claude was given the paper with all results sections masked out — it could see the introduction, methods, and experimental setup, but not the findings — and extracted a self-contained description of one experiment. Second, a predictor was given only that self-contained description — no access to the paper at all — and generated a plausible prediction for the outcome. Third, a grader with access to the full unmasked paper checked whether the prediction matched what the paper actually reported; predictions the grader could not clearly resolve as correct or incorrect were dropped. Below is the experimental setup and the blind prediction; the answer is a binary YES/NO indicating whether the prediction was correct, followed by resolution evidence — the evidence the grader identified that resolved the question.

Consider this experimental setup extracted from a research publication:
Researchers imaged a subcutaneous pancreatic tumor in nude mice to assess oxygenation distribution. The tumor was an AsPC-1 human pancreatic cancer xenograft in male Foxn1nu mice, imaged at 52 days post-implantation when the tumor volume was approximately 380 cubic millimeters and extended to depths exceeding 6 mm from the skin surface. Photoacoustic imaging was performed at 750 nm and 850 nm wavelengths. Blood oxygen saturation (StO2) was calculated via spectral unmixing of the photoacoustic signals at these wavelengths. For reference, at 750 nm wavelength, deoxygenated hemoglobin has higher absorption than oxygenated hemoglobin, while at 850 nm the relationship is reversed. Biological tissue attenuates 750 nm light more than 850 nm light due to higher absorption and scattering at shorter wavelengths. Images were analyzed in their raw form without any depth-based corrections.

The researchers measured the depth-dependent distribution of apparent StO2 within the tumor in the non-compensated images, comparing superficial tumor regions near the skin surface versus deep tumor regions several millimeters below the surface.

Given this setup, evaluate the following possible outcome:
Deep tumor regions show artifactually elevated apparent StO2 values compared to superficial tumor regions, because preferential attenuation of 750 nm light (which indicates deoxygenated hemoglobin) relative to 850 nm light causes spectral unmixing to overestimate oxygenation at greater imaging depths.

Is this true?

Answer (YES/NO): YES